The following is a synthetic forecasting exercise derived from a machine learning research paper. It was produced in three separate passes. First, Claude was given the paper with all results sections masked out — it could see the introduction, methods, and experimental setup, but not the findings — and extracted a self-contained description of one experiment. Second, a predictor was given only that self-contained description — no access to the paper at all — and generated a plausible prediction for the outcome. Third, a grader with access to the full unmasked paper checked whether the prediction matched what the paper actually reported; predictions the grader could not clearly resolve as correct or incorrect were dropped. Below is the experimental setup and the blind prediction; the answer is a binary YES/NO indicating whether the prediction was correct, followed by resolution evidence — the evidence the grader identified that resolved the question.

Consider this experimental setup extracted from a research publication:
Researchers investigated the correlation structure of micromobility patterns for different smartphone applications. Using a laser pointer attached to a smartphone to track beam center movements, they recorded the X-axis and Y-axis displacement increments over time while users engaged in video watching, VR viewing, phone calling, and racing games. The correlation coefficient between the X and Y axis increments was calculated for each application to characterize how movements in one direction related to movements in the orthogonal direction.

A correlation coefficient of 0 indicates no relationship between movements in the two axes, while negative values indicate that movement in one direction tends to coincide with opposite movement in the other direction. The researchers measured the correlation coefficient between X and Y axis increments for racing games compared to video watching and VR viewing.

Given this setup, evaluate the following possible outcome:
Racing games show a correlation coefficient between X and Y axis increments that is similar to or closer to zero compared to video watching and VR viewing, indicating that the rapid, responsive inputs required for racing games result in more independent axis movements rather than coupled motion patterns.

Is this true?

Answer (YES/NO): NO